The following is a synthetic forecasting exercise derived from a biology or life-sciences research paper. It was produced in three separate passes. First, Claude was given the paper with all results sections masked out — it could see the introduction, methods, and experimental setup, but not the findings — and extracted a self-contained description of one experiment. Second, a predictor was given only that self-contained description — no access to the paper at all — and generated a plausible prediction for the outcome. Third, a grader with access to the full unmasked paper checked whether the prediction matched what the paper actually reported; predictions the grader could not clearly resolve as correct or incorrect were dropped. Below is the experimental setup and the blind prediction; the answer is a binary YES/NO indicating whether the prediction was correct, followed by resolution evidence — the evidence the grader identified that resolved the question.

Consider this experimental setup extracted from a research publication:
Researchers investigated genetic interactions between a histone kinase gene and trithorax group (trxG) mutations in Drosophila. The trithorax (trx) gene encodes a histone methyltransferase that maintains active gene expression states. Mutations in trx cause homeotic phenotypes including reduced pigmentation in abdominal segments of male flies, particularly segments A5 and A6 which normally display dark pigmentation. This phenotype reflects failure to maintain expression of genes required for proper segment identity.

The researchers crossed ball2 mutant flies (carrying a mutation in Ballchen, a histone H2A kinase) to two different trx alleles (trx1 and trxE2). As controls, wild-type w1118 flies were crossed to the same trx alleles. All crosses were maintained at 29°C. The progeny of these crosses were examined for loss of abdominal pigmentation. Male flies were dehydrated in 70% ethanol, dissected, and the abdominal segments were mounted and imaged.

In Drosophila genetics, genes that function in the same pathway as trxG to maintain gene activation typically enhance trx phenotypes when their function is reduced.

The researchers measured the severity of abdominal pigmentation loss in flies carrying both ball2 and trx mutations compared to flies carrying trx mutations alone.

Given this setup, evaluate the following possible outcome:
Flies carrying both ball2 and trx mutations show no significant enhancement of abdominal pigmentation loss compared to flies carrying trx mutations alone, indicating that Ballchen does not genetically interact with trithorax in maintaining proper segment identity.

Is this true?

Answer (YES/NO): NO